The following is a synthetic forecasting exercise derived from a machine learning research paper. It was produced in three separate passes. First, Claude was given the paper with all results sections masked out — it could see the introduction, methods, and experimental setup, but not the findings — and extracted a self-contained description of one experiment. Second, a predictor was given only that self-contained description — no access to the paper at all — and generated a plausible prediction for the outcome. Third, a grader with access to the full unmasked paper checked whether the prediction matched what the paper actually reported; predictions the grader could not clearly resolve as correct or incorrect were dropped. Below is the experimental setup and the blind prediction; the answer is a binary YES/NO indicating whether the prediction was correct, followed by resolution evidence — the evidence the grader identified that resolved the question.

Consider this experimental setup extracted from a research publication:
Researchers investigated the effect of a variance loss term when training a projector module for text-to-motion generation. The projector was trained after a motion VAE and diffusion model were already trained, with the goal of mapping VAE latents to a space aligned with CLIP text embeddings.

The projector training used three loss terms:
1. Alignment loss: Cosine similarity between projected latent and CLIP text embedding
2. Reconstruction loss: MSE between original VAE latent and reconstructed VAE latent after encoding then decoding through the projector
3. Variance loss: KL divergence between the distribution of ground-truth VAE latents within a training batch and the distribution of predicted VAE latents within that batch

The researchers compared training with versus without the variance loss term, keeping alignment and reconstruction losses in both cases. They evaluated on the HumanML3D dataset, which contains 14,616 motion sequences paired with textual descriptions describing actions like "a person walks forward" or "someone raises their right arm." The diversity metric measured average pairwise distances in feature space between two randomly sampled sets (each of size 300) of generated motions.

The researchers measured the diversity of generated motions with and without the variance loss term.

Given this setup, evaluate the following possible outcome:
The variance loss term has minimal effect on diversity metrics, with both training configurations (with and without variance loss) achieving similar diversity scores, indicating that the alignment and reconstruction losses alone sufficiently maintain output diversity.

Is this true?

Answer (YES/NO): NO